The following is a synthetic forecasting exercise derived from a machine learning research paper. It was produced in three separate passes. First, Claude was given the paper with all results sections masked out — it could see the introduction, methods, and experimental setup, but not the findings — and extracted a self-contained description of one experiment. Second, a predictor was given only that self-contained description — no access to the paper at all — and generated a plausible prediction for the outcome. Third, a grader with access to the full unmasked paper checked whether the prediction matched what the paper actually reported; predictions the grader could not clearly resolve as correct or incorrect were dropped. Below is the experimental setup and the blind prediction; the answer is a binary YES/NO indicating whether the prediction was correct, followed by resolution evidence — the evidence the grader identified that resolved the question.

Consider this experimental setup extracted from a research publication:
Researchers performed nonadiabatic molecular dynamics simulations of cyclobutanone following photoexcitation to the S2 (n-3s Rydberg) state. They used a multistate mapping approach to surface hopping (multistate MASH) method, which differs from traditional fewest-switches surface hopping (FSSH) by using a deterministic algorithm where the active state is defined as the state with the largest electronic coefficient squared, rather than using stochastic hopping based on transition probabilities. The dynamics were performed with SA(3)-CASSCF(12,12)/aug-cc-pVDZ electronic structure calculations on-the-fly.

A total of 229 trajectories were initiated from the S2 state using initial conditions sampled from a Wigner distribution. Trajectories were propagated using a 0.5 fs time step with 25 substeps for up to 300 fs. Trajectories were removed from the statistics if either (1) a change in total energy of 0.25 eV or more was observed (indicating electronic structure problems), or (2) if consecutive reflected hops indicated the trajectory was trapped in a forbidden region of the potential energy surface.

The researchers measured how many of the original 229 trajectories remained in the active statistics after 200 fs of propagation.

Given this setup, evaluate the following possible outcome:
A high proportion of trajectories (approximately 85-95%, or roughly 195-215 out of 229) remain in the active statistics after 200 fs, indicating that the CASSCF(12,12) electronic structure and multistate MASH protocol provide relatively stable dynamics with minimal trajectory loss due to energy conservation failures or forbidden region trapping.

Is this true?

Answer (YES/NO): NO